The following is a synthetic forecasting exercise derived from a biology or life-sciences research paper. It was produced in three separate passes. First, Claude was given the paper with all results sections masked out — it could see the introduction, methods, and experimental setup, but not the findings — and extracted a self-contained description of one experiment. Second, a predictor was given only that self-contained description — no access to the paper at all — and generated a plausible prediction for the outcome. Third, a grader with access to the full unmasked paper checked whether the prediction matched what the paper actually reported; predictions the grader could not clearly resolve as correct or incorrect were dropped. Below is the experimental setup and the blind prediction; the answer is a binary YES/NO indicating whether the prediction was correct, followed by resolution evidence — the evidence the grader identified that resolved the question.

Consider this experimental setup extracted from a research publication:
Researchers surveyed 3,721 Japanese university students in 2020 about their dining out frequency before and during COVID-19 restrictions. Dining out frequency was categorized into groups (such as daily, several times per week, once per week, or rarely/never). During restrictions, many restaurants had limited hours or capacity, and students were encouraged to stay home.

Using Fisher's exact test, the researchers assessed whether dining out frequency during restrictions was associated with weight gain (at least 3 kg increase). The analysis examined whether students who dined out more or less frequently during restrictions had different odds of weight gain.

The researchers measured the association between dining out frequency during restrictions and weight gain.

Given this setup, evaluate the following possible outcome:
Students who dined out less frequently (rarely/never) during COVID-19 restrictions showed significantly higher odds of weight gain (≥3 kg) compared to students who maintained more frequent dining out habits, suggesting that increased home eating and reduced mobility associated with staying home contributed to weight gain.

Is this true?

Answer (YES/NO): NO